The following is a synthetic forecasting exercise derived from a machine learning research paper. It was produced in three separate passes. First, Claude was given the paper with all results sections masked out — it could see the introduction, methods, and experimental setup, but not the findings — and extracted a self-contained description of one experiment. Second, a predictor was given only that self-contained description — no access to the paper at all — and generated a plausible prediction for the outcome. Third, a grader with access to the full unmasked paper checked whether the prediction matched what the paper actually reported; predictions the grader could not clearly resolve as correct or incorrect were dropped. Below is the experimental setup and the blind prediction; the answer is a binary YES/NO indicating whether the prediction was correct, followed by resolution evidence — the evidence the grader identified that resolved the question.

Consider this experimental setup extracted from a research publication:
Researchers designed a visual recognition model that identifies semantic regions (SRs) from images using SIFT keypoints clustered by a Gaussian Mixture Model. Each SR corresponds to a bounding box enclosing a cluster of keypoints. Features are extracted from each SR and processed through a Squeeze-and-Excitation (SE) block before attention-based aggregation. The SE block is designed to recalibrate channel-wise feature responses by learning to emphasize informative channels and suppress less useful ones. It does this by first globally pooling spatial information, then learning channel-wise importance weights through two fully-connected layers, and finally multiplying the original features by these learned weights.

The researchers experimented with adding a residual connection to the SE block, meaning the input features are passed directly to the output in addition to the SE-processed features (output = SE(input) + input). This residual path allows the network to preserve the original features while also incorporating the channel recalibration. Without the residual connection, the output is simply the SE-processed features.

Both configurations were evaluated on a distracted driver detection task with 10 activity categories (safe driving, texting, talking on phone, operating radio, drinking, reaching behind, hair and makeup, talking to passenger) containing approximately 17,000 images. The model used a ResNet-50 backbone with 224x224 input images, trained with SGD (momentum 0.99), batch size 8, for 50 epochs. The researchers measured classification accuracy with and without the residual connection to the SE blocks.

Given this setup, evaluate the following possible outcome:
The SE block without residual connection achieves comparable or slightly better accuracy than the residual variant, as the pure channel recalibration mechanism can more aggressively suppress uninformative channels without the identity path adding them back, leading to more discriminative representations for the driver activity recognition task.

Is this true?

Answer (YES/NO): NO